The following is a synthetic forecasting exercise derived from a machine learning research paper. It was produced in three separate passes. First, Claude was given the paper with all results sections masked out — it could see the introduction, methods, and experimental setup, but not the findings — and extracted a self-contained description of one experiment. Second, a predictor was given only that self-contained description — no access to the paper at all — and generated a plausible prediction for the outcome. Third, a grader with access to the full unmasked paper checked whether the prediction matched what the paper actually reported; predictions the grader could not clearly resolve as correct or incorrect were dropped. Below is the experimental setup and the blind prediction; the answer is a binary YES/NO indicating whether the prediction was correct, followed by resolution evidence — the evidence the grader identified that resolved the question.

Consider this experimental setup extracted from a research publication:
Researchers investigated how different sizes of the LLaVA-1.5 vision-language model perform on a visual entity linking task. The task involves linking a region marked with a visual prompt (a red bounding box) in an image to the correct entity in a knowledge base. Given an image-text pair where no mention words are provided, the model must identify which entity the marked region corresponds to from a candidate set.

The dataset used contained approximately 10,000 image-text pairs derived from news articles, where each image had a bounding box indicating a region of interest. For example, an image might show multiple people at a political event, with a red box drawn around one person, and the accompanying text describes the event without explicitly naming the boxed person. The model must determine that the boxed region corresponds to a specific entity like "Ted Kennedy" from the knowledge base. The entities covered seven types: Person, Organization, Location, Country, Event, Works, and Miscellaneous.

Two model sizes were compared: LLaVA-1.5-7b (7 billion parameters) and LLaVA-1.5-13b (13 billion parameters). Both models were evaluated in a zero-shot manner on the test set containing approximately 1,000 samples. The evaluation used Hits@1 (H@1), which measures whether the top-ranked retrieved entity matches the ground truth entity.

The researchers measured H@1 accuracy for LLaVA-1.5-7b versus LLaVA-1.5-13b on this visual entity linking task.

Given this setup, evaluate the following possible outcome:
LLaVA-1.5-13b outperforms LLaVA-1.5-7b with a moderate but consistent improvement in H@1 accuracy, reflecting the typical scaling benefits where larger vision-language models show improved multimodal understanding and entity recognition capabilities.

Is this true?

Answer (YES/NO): NO